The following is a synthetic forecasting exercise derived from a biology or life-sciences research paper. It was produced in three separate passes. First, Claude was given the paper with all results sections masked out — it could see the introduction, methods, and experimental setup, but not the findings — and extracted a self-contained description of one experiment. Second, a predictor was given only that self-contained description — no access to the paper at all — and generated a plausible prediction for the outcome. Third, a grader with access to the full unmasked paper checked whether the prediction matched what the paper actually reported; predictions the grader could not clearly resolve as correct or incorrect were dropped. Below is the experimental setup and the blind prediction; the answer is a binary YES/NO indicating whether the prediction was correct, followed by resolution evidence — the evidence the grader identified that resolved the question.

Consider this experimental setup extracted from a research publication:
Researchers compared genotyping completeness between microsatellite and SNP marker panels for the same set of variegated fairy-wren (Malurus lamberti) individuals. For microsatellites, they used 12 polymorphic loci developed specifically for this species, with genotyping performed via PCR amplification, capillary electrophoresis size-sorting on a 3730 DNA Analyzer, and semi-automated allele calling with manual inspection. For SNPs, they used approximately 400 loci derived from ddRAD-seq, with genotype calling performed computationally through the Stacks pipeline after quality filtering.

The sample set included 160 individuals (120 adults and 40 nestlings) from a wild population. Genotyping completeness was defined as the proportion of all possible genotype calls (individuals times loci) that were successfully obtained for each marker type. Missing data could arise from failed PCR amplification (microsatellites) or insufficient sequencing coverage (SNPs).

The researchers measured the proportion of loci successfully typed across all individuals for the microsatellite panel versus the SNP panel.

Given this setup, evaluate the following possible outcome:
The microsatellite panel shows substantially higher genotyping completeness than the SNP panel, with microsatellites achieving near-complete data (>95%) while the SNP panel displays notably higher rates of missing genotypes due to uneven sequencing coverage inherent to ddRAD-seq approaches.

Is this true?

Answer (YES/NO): NO